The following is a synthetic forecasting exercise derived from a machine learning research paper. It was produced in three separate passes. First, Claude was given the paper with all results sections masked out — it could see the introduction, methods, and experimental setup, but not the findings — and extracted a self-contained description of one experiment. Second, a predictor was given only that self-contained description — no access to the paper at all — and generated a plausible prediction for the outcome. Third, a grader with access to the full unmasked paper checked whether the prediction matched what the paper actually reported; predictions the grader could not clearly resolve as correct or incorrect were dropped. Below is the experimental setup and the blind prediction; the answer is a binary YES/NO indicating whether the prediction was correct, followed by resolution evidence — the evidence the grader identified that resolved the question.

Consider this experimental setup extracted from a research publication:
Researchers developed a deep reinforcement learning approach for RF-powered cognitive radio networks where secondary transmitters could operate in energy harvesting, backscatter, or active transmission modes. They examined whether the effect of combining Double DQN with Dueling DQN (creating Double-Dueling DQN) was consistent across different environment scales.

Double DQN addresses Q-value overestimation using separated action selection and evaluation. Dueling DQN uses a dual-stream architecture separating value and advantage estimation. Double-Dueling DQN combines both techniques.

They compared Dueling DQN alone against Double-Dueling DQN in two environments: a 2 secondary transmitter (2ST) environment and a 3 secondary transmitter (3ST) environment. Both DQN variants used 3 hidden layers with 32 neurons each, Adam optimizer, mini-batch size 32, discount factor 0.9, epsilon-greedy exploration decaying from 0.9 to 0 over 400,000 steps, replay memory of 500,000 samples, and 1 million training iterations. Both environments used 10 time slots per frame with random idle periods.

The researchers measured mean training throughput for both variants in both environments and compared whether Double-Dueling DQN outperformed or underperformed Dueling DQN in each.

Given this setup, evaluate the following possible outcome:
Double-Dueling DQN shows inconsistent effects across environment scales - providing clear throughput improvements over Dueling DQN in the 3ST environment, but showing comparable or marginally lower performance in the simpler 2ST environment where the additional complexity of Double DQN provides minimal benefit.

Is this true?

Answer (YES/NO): NO